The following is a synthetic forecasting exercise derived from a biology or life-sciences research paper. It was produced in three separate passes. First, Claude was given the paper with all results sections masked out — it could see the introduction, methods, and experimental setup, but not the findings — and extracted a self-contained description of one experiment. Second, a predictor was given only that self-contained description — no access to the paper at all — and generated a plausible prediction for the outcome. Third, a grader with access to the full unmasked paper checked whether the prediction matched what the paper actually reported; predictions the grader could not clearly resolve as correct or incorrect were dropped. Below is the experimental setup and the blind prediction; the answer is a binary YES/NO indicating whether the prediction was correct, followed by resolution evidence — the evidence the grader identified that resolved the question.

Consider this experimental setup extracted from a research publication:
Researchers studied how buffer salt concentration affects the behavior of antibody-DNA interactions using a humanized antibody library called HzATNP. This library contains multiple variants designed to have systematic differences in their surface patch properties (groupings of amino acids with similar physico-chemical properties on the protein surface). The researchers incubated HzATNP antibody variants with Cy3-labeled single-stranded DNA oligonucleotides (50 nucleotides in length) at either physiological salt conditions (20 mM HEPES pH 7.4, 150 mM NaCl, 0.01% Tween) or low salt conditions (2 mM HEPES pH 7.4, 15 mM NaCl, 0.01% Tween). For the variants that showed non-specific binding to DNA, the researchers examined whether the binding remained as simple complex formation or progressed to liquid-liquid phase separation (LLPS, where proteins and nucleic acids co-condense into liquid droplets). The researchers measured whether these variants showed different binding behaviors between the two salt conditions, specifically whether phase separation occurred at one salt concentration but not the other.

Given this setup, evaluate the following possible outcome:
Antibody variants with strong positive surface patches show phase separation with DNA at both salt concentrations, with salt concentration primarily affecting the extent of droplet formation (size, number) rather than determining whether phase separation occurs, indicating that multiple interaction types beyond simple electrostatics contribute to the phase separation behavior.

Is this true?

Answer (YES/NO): NO